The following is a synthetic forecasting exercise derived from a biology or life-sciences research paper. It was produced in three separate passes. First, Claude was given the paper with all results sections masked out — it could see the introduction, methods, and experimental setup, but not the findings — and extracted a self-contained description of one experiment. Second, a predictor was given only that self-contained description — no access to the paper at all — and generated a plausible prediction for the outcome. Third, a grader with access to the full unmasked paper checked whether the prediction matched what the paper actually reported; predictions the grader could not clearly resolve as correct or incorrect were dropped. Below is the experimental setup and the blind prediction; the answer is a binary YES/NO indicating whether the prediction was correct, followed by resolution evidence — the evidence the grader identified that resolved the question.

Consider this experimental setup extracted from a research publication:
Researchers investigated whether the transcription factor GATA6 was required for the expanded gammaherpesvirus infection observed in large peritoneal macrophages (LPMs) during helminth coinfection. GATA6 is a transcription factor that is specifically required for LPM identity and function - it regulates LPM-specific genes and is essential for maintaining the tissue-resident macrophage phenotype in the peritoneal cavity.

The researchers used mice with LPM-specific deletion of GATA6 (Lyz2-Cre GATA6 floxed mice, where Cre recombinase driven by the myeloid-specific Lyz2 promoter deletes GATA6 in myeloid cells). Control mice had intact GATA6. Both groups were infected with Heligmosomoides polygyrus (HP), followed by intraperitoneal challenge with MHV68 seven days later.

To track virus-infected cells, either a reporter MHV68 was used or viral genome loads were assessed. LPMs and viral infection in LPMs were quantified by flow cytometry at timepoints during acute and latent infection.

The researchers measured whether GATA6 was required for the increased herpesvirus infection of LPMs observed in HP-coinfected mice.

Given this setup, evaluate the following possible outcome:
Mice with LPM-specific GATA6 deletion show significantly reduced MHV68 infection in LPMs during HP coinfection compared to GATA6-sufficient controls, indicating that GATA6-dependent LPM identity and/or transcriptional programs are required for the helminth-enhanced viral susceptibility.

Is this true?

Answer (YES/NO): YES